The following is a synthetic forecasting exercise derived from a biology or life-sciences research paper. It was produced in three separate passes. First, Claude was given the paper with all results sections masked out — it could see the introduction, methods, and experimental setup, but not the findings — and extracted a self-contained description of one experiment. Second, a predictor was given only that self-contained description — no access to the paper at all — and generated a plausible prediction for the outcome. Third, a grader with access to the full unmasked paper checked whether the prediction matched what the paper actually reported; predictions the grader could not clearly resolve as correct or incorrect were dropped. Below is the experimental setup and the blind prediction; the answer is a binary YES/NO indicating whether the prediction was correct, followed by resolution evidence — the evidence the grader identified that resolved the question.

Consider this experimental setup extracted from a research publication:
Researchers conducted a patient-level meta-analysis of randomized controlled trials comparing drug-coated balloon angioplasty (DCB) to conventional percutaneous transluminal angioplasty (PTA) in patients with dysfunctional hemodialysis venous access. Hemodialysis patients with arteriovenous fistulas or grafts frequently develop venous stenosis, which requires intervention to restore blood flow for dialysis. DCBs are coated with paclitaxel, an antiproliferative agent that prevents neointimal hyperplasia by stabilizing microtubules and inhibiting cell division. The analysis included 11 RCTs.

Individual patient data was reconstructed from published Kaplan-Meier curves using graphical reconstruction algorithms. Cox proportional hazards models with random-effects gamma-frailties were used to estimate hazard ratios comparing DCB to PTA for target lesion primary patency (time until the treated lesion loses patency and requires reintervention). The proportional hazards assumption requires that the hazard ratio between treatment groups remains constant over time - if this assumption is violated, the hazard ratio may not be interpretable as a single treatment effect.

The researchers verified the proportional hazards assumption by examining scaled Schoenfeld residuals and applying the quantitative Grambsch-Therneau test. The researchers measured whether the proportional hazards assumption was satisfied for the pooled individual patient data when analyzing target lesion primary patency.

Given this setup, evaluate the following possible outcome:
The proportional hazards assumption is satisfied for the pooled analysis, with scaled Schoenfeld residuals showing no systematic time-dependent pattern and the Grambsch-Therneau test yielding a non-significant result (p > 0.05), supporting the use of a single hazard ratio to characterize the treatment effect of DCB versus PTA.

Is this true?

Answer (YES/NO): NO